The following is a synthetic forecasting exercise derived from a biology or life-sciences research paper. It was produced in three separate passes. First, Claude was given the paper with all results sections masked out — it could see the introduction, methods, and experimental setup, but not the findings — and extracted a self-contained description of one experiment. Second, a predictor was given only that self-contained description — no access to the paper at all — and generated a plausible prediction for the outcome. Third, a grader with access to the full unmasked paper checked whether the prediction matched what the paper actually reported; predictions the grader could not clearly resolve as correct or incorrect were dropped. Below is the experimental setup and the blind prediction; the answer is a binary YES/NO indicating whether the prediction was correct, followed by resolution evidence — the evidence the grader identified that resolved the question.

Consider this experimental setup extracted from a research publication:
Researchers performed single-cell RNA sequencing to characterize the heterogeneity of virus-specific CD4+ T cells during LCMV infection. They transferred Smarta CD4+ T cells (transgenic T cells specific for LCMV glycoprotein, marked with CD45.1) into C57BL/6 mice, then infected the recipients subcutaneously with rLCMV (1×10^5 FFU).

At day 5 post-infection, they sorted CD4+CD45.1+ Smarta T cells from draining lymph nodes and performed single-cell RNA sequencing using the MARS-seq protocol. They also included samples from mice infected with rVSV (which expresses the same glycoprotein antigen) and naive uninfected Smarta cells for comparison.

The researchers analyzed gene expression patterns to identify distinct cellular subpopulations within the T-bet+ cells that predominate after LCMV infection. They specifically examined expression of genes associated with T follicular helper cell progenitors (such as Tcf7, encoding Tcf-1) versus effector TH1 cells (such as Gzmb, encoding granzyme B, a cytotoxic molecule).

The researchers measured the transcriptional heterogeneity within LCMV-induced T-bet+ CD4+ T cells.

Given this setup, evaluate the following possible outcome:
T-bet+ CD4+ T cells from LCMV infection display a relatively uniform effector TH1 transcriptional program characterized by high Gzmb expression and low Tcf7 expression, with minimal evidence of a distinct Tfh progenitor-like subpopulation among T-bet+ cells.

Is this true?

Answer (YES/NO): NO